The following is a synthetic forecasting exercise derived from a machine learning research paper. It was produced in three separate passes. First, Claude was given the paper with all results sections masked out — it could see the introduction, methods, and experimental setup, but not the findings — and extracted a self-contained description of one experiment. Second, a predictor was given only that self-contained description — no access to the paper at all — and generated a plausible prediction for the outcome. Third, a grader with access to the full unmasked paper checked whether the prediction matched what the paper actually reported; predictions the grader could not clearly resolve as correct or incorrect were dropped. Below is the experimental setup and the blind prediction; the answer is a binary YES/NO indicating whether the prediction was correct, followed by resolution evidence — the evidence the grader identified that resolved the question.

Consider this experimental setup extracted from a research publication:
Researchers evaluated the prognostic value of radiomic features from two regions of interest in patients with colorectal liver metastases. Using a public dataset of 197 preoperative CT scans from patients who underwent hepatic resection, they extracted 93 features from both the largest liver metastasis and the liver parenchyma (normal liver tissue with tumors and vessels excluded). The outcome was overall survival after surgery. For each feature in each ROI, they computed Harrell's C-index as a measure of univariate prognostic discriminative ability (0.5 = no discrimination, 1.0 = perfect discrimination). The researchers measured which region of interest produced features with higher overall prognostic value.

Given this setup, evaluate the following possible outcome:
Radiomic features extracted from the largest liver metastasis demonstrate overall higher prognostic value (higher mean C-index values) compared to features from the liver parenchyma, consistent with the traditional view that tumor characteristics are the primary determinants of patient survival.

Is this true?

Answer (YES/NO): NO